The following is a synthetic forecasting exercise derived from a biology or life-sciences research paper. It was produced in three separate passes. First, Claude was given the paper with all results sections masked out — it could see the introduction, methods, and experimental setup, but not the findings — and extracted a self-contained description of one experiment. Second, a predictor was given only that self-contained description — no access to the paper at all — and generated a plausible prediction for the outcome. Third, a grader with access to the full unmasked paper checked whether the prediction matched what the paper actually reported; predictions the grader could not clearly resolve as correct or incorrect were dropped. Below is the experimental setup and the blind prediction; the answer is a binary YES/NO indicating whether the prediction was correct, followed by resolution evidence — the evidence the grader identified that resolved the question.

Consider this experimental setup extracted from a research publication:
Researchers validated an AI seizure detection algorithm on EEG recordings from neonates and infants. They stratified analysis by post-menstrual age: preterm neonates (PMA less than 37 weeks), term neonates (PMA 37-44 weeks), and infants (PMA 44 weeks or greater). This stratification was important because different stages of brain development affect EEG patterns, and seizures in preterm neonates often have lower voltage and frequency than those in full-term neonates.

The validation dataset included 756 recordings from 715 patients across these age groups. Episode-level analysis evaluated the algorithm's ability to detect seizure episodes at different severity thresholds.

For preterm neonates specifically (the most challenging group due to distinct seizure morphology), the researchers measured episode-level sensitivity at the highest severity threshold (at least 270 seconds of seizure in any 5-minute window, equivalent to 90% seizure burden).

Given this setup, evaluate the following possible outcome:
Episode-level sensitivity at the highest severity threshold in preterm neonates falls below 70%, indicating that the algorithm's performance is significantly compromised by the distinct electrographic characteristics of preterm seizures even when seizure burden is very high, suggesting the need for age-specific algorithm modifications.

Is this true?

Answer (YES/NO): NO